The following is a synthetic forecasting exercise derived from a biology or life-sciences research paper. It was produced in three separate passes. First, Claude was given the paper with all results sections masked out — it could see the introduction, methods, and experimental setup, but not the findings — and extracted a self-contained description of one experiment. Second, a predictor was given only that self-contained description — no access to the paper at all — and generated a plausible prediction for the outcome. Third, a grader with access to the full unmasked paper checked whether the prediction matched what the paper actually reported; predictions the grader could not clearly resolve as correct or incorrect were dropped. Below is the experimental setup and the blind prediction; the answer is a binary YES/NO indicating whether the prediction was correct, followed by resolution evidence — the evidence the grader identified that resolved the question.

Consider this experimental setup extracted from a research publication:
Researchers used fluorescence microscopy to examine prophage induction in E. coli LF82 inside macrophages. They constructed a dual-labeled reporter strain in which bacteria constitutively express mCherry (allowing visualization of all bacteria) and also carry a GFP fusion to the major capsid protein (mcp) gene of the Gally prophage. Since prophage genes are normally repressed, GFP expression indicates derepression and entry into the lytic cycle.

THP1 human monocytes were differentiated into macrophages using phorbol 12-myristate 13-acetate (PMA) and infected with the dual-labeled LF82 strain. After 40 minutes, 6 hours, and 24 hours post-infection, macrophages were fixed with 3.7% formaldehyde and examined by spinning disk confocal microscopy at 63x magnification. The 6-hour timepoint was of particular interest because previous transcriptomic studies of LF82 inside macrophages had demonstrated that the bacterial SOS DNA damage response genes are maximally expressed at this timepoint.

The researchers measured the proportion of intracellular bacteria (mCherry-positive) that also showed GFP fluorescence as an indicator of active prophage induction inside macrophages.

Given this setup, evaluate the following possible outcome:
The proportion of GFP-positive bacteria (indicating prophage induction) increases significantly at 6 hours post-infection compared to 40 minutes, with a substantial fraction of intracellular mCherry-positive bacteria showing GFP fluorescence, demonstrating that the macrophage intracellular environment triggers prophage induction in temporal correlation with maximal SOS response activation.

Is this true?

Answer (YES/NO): NO